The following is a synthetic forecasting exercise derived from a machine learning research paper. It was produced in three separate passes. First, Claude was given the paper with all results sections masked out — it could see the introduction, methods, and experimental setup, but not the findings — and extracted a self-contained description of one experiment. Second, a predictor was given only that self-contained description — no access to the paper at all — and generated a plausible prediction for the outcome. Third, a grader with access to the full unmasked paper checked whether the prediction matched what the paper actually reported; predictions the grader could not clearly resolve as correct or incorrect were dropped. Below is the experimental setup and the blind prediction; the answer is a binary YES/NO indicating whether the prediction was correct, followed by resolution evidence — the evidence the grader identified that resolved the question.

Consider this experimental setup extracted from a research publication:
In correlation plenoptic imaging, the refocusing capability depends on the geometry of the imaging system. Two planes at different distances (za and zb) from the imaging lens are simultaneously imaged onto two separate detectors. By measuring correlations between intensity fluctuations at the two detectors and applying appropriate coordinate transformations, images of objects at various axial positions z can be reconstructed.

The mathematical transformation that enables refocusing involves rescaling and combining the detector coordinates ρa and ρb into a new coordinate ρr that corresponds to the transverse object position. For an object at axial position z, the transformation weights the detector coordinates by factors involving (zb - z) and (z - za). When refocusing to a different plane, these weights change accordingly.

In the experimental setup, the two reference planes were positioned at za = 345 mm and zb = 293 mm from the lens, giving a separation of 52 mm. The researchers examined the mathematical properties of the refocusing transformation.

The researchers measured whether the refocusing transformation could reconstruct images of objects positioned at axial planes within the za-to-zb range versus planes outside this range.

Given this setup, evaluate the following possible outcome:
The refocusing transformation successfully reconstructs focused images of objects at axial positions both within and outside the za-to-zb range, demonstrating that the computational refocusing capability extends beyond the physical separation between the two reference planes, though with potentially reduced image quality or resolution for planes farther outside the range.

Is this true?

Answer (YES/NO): YES